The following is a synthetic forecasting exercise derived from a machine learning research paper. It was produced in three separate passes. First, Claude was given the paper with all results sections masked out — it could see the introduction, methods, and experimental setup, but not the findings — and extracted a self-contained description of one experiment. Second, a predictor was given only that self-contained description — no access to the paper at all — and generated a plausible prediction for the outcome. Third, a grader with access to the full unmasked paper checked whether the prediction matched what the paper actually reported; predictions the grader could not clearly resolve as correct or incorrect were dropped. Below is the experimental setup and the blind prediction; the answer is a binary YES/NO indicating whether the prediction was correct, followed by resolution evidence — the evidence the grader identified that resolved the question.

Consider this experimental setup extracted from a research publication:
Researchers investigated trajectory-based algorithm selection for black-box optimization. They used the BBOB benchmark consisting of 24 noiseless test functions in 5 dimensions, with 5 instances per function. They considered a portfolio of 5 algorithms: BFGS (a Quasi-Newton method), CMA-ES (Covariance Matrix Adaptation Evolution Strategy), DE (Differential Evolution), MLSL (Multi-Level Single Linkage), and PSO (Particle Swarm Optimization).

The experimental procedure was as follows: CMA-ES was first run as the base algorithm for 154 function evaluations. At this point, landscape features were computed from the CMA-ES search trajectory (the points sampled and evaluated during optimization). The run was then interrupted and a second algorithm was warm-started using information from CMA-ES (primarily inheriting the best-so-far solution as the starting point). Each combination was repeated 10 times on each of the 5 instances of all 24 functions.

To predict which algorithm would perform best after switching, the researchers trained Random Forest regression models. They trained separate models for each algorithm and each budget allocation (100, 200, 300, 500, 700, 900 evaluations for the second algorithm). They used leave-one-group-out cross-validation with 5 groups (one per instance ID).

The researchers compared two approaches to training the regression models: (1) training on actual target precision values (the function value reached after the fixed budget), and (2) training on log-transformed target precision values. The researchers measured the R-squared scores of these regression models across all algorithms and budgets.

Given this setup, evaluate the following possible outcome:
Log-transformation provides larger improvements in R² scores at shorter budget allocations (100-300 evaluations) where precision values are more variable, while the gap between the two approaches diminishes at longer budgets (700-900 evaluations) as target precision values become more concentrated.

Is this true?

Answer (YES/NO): NO